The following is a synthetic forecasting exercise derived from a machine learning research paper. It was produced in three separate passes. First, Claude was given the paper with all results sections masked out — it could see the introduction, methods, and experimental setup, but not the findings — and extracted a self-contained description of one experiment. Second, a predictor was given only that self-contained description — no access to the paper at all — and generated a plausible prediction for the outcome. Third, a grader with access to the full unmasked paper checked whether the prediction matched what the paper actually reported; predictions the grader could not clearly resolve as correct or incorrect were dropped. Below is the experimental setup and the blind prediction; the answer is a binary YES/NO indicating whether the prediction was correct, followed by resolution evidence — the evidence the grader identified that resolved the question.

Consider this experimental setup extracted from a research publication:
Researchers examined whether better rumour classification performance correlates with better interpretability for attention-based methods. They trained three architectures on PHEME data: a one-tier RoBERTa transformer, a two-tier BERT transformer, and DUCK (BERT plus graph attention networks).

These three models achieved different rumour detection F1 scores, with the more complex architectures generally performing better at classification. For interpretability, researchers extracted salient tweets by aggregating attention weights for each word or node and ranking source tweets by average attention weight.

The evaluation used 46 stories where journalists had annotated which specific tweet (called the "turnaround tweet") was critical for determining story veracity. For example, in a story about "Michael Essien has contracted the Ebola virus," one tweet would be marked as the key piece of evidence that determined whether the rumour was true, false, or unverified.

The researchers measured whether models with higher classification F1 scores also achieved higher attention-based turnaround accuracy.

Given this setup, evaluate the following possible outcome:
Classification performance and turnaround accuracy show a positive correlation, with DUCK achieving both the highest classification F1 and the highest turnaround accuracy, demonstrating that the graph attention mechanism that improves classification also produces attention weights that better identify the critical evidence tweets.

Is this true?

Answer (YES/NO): NO